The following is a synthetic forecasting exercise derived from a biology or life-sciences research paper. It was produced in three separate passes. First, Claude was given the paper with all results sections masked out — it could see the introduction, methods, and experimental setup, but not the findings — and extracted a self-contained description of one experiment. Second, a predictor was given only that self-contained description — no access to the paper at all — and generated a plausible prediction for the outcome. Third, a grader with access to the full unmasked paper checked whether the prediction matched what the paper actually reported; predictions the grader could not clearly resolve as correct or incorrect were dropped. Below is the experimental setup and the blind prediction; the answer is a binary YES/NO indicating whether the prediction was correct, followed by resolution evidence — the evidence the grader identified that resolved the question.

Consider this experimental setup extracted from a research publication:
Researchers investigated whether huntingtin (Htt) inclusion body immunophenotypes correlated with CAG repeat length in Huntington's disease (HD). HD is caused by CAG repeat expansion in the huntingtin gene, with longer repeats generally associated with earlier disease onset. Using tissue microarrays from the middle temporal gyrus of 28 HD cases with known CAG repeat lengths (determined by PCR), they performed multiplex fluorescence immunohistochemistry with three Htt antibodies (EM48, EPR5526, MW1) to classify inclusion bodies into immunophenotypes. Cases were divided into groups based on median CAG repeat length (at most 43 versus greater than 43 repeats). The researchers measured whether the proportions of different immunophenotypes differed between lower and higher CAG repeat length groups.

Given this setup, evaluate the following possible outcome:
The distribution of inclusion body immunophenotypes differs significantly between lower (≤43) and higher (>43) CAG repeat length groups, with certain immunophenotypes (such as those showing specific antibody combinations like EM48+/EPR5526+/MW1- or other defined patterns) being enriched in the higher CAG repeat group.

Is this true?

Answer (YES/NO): YES